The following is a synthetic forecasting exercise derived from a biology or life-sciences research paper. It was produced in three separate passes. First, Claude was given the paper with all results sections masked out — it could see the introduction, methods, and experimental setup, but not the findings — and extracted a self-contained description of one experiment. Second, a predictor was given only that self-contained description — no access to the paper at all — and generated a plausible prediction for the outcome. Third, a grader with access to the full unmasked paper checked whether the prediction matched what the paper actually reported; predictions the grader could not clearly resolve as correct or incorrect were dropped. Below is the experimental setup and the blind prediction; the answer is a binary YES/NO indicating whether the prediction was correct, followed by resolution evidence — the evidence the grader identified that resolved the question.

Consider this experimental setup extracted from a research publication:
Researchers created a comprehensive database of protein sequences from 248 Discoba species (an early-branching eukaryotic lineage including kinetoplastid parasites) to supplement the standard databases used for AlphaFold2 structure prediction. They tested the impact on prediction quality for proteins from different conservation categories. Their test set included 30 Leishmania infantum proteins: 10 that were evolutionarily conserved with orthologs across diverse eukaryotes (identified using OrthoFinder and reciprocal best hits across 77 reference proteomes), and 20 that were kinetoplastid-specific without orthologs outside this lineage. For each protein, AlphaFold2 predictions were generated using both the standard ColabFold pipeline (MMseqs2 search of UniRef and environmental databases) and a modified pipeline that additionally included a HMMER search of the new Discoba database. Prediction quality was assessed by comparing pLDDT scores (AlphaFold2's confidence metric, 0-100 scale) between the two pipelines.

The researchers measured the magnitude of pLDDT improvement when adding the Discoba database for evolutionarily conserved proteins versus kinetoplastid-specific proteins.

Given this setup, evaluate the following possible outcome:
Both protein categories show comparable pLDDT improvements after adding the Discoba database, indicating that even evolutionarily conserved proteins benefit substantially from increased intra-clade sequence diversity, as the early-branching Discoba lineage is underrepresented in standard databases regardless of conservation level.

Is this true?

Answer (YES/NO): NO